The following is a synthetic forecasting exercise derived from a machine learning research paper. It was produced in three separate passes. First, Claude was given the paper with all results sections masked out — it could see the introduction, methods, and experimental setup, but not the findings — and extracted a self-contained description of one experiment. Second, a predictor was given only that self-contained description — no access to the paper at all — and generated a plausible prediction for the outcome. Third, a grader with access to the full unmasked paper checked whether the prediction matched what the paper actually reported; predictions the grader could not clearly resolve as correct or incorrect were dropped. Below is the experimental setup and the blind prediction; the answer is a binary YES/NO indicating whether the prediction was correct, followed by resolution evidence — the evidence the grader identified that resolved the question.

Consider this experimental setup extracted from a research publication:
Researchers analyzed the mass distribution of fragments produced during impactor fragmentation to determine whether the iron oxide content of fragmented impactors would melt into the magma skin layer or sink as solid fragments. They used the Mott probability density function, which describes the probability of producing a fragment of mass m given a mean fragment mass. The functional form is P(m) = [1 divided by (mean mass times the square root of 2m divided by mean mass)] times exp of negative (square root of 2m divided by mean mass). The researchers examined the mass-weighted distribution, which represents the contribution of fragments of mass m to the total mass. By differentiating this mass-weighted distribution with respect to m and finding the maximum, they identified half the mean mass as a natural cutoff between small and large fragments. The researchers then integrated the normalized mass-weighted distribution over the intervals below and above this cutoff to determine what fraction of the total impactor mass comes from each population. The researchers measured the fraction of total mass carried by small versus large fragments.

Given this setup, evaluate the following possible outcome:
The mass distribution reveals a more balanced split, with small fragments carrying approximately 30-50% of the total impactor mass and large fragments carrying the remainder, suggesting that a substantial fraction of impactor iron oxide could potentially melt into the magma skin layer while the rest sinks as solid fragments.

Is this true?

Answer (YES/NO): NO